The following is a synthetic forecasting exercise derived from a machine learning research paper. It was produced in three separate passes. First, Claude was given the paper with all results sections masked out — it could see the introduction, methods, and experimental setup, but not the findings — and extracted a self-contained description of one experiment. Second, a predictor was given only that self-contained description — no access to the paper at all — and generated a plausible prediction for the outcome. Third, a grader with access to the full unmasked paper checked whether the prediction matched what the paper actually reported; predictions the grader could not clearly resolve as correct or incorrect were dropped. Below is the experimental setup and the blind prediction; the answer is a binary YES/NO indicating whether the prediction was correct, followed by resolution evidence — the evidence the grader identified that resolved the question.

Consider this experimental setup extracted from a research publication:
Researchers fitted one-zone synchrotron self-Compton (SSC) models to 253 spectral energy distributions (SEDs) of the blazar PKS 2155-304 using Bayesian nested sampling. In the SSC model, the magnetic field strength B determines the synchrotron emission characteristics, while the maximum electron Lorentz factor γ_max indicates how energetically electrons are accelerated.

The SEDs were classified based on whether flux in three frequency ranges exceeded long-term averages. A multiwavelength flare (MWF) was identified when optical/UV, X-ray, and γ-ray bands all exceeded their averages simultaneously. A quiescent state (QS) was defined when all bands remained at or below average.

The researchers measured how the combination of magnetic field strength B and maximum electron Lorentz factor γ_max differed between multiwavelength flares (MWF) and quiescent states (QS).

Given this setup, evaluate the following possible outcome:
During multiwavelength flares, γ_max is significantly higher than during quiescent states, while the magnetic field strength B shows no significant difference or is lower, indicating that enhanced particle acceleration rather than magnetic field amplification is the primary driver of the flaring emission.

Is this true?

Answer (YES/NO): NO